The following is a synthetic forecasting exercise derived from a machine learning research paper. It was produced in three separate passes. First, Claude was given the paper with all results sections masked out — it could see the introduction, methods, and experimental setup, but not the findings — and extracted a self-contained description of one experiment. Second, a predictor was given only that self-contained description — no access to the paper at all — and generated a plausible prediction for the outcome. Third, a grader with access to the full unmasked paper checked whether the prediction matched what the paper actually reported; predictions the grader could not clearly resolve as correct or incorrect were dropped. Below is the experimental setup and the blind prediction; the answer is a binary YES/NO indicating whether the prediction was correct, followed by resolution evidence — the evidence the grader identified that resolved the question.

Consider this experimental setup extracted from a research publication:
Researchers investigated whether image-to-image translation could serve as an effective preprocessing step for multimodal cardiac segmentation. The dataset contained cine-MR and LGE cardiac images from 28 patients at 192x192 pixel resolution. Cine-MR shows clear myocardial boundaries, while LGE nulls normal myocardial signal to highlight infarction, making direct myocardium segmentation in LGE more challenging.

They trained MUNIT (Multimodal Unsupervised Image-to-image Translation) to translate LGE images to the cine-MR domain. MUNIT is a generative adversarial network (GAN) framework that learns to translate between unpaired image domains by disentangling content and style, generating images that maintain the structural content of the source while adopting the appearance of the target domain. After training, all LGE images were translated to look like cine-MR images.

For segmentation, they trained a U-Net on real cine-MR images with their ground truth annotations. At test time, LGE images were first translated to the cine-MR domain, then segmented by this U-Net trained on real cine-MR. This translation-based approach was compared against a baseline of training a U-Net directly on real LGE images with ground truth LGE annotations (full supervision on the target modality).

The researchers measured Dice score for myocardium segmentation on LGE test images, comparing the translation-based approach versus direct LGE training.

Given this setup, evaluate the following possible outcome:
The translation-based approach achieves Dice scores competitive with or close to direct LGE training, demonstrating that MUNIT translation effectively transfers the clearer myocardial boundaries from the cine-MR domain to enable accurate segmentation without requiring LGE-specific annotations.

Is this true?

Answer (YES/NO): NO